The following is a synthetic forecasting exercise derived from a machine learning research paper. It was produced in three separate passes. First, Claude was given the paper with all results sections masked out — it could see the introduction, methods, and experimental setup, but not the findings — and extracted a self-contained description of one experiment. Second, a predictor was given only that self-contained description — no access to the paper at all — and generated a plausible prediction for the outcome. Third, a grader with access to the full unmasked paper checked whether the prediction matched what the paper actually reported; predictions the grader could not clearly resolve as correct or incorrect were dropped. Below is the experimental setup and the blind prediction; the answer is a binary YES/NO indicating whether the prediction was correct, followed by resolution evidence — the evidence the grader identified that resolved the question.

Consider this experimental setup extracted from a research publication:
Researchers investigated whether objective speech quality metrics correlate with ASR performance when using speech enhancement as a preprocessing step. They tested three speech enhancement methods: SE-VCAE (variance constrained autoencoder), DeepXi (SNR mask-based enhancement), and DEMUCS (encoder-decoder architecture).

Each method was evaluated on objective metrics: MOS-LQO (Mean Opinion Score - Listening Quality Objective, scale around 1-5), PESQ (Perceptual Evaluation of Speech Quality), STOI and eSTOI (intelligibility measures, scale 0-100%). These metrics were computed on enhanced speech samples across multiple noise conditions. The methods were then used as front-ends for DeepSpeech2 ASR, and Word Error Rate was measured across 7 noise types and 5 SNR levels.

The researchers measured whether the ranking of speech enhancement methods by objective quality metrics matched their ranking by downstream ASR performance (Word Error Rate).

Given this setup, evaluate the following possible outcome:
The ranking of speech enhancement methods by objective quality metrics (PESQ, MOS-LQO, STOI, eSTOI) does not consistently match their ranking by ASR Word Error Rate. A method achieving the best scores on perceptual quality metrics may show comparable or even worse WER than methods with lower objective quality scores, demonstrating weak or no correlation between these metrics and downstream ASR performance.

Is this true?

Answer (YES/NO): NO